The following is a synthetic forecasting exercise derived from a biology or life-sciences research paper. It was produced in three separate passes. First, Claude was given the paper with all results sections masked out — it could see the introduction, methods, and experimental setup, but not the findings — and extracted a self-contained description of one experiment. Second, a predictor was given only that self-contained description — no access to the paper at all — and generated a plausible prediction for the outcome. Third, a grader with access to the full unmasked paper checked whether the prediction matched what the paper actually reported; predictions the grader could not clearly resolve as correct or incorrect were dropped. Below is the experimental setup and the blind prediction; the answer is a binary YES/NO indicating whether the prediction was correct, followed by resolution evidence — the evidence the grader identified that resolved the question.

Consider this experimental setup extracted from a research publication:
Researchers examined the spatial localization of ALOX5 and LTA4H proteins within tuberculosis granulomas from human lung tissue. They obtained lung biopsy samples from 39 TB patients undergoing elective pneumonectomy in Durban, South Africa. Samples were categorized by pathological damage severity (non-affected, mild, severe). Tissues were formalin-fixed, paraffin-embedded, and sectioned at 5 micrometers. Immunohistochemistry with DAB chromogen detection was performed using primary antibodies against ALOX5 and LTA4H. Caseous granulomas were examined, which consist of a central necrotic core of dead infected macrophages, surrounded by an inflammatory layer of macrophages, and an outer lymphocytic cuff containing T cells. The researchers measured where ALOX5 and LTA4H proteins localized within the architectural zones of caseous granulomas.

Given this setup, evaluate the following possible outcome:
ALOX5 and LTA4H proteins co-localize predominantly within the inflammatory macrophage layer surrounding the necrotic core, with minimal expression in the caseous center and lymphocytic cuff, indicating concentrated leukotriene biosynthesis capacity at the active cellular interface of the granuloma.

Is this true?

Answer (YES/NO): YES